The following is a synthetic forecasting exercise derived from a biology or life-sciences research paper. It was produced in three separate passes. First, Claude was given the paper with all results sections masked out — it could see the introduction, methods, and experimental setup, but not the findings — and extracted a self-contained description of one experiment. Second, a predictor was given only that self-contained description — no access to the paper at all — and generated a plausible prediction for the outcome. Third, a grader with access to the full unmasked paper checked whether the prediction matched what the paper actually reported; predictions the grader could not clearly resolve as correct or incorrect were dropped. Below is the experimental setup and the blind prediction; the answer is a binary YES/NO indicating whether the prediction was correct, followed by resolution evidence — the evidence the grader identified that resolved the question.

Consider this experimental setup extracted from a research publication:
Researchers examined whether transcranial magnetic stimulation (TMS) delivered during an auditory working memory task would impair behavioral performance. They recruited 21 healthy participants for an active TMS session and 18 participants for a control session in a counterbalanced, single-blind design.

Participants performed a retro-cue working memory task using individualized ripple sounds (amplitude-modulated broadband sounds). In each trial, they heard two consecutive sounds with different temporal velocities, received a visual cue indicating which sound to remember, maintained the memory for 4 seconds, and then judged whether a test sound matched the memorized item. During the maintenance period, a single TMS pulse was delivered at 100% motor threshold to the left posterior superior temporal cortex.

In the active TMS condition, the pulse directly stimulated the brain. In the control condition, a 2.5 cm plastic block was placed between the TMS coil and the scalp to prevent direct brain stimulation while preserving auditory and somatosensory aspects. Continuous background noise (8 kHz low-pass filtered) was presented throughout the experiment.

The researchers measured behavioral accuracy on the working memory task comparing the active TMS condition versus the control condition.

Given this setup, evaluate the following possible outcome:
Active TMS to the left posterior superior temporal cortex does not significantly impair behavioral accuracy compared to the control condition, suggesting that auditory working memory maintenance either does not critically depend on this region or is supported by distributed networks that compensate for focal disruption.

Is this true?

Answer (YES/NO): YES